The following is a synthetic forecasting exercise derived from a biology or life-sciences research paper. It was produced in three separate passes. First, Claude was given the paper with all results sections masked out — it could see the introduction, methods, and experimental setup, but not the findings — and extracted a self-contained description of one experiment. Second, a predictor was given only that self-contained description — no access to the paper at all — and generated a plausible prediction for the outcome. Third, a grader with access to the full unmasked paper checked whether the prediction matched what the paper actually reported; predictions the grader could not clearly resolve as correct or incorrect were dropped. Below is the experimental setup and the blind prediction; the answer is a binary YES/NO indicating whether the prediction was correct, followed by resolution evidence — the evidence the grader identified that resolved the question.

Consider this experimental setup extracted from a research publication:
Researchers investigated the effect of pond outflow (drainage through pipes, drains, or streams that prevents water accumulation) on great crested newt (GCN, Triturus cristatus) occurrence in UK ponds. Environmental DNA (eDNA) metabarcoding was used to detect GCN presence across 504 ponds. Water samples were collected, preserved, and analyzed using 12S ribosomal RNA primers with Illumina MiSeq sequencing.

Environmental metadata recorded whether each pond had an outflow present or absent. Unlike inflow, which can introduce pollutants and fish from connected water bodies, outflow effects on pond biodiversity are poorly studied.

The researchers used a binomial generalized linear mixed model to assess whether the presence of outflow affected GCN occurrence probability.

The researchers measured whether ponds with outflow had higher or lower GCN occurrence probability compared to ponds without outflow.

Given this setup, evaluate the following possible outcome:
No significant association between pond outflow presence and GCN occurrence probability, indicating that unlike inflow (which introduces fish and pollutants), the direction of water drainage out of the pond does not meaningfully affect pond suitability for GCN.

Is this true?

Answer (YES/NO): NO